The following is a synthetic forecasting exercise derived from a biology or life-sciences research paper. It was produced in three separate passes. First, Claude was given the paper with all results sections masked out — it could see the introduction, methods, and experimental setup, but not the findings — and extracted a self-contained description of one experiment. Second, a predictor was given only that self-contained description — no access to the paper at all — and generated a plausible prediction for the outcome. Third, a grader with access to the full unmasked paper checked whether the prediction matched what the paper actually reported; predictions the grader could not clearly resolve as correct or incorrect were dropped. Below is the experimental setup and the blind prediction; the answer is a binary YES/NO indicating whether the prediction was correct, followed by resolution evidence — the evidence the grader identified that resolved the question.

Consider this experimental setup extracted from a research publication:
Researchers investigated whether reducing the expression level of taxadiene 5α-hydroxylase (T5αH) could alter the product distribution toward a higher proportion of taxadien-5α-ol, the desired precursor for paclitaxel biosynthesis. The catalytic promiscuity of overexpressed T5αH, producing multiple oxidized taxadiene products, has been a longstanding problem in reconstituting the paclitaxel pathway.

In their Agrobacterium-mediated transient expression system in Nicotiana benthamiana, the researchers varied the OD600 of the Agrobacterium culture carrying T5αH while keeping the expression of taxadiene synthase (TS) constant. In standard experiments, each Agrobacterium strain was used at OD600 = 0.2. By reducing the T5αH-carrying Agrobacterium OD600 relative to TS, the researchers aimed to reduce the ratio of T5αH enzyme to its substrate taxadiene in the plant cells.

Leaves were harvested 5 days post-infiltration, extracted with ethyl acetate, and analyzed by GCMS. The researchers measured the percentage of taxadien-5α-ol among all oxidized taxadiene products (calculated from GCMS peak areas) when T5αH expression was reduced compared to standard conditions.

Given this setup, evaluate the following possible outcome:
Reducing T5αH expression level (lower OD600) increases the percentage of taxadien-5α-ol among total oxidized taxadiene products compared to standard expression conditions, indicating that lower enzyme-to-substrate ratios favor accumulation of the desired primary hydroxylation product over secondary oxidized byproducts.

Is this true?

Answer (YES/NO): YES